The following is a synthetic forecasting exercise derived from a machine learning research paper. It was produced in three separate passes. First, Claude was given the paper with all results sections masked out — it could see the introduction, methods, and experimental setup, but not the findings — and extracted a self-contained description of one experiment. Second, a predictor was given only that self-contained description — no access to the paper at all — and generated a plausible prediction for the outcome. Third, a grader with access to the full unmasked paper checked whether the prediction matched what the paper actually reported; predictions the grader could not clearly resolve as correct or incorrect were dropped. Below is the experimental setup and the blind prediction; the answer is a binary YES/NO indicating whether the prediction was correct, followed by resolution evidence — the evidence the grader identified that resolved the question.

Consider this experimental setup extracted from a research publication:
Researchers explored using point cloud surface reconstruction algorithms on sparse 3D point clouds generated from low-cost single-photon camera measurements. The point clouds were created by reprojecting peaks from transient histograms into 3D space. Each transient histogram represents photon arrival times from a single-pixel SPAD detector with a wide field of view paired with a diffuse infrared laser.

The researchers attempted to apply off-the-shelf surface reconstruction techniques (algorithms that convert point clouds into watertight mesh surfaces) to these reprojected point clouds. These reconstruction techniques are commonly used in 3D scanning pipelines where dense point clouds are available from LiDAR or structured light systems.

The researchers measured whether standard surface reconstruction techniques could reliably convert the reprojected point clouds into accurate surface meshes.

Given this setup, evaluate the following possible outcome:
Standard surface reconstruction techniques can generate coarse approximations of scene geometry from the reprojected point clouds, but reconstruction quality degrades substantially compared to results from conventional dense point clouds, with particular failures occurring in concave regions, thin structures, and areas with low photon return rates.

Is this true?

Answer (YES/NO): NO